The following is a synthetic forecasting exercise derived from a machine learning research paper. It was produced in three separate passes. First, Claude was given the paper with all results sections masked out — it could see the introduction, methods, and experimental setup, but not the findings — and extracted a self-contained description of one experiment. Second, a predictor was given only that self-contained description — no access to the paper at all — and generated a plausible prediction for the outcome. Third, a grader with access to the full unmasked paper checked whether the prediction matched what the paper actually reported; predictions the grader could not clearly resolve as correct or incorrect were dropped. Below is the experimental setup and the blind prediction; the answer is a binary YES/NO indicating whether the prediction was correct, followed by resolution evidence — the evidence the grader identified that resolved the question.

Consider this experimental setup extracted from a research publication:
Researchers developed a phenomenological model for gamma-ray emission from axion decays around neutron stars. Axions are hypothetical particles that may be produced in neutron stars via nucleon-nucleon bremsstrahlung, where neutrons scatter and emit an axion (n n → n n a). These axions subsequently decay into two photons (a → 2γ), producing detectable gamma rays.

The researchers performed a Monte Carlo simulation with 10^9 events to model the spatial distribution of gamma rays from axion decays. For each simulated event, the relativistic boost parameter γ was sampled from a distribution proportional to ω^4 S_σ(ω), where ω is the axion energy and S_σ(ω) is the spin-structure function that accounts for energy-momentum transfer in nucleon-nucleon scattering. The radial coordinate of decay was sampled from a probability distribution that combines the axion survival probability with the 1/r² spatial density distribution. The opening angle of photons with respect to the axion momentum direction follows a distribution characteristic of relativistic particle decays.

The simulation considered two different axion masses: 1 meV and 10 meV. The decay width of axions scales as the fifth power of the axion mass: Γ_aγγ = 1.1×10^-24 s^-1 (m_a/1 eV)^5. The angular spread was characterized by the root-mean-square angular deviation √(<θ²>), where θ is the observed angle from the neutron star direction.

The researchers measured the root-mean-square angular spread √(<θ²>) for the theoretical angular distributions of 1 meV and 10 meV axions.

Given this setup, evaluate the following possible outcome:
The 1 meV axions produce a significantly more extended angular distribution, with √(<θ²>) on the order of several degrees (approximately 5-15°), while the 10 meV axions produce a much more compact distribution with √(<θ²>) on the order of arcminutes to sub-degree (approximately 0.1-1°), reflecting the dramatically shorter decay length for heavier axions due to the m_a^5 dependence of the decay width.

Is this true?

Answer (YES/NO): NO